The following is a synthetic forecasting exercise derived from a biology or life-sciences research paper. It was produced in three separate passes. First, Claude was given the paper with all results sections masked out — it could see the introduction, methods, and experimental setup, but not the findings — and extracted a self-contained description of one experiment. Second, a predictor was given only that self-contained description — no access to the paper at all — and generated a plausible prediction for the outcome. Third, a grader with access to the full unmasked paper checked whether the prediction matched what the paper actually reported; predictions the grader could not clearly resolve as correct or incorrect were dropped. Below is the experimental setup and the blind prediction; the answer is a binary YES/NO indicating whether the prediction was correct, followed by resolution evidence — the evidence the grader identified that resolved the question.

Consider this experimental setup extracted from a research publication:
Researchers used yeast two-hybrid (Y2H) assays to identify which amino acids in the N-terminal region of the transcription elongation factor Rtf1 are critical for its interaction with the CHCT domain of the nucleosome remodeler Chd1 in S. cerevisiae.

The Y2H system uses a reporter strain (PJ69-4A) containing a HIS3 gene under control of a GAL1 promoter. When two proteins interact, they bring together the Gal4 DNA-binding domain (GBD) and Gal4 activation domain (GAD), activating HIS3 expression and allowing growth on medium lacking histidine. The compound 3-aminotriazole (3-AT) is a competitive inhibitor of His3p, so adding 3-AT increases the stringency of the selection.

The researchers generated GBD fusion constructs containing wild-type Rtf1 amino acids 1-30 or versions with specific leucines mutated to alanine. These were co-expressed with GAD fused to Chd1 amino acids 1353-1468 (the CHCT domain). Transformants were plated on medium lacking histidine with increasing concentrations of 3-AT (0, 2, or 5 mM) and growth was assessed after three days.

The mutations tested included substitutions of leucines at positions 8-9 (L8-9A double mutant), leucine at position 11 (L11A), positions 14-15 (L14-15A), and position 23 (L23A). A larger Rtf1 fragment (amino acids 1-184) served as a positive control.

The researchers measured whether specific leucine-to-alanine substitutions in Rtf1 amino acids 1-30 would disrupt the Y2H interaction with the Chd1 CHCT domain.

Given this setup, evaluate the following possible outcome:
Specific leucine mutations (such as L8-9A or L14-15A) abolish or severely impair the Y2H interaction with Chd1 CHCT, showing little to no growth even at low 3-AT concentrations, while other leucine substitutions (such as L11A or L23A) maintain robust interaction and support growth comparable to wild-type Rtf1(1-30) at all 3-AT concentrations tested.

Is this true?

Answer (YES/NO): NO